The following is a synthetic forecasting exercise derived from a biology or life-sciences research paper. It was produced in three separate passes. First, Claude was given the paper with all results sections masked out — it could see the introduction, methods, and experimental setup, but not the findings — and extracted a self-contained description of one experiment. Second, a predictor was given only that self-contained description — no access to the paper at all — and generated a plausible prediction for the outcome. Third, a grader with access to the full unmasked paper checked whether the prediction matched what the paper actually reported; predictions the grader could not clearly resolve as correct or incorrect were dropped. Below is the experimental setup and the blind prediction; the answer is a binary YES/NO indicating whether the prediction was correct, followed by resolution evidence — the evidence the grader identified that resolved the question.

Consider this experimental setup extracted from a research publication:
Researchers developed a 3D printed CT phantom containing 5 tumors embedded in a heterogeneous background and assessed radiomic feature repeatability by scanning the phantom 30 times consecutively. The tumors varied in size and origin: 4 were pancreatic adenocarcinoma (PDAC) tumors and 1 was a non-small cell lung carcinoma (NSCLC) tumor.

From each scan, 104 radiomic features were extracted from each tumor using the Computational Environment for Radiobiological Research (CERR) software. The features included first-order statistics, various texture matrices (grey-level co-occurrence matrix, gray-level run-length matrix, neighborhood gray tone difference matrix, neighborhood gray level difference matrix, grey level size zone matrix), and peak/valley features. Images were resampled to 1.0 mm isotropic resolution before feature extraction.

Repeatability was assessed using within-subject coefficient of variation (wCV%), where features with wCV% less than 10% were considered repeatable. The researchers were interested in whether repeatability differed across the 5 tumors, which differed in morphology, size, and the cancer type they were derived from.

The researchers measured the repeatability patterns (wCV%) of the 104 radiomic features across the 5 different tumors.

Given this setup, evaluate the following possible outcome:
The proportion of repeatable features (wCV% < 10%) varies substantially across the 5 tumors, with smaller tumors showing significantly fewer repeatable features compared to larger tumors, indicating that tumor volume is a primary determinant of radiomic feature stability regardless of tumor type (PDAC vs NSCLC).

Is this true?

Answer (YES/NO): NO